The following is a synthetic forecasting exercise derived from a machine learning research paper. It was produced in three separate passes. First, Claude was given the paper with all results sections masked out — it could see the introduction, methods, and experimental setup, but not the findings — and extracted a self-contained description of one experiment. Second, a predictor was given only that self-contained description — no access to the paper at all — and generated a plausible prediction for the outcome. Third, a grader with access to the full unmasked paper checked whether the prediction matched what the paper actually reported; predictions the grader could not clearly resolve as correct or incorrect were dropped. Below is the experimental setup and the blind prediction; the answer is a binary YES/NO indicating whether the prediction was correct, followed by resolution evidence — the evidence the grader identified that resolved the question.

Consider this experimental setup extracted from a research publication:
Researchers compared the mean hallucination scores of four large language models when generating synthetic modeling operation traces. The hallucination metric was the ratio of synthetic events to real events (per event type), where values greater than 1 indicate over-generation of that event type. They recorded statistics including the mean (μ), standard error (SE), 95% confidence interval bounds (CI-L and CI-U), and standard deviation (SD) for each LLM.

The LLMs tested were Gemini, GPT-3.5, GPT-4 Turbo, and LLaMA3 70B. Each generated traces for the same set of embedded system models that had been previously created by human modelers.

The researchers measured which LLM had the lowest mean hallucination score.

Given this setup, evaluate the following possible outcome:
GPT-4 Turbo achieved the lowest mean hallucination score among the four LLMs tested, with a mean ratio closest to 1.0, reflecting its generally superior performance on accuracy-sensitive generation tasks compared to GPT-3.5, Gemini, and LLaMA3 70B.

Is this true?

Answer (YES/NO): NO